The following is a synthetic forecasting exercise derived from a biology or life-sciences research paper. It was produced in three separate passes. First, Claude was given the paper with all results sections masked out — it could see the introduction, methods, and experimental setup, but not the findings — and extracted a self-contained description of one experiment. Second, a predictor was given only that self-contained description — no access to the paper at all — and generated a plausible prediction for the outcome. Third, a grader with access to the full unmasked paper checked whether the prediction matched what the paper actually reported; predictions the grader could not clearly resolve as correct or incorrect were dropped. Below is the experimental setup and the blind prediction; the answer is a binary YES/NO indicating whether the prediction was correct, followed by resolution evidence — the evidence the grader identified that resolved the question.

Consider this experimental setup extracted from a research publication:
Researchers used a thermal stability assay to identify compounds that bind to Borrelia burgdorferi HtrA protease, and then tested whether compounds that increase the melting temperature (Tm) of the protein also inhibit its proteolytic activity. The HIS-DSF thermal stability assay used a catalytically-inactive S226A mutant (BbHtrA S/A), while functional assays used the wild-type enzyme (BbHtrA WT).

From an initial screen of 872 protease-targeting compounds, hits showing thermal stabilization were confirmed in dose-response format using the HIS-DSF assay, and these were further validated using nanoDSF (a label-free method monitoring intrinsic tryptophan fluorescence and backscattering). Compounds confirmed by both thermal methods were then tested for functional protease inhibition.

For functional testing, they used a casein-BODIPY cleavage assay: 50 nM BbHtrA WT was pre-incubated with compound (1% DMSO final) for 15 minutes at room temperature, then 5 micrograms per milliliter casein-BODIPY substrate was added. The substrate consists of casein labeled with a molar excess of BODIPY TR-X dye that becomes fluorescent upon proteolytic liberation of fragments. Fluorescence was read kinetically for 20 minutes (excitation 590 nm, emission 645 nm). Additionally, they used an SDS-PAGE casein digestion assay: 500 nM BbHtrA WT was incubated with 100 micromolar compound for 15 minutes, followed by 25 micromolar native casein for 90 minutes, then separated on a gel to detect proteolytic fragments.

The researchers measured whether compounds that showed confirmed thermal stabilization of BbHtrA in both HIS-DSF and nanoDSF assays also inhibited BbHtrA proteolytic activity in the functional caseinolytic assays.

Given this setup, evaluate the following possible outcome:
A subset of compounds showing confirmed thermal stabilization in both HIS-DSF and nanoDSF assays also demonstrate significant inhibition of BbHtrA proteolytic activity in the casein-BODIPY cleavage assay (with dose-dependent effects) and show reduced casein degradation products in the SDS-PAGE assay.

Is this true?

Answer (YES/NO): YES